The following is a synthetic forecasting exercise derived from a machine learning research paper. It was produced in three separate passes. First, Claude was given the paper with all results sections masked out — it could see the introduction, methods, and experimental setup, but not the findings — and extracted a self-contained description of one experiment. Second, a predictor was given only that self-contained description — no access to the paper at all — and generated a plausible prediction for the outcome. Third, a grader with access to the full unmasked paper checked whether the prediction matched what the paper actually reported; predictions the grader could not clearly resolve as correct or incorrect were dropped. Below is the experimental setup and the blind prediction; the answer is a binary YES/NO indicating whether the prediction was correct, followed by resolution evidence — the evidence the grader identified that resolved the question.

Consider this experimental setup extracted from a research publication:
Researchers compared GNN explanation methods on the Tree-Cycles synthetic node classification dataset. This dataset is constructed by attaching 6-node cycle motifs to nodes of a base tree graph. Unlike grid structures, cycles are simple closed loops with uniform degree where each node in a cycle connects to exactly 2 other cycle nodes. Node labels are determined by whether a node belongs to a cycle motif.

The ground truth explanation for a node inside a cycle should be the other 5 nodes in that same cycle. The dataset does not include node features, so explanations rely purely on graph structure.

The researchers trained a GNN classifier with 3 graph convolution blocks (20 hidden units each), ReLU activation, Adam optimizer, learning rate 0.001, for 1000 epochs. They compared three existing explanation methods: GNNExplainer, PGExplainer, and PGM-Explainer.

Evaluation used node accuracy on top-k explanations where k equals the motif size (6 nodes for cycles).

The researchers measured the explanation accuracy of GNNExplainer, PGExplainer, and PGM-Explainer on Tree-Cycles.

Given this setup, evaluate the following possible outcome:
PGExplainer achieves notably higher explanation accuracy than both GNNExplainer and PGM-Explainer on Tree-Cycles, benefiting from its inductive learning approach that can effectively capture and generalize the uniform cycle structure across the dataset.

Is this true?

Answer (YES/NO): NO